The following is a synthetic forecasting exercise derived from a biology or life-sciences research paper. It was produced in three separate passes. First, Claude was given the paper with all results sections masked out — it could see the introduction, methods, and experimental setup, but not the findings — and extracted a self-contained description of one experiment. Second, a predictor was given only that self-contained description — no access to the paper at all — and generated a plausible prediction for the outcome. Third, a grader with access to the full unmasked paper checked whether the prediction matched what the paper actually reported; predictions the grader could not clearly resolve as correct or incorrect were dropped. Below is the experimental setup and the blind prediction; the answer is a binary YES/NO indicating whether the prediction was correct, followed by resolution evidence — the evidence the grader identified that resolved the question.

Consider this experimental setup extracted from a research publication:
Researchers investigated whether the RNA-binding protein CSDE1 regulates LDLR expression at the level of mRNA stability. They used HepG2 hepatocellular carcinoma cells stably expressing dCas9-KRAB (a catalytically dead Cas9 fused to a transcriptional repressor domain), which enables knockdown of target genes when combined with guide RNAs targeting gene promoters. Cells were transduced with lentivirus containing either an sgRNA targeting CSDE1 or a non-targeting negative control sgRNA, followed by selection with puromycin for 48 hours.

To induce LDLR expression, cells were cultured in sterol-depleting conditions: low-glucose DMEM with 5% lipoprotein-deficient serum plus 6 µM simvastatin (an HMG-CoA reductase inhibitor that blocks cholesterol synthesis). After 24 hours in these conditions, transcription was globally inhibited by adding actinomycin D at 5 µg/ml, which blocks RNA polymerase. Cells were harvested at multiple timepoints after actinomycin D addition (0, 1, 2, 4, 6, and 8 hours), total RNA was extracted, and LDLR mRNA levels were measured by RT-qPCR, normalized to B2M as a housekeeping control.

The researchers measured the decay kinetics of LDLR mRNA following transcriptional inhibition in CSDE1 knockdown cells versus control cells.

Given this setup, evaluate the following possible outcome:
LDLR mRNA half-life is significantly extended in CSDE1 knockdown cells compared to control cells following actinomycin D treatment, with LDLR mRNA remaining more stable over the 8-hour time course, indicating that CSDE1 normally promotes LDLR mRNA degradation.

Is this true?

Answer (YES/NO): YES